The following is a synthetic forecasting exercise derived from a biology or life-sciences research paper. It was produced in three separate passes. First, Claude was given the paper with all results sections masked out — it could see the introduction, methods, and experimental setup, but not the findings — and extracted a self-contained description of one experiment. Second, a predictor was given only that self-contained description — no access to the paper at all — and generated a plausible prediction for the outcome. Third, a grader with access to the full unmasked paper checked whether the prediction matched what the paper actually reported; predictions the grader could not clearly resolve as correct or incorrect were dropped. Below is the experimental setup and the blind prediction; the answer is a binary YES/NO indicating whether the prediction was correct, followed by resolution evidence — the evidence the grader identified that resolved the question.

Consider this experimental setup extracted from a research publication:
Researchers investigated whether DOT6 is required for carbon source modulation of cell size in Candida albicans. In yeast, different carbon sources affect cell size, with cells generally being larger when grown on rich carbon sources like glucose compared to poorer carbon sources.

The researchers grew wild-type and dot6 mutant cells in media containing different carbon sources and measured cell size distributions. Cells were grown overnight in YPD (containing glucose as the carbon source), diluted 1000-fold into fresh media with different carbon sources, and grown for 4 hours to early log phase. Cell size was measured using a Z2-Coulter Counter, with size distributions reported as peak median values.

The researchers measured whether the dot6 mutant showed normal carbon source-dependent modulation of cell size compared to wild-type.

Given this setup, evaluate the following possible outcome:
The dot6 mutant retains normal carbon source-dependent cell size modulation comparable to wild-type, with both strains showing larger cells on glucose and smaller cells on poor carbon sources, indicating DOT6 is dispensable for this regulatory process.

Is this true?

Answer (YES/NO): NO